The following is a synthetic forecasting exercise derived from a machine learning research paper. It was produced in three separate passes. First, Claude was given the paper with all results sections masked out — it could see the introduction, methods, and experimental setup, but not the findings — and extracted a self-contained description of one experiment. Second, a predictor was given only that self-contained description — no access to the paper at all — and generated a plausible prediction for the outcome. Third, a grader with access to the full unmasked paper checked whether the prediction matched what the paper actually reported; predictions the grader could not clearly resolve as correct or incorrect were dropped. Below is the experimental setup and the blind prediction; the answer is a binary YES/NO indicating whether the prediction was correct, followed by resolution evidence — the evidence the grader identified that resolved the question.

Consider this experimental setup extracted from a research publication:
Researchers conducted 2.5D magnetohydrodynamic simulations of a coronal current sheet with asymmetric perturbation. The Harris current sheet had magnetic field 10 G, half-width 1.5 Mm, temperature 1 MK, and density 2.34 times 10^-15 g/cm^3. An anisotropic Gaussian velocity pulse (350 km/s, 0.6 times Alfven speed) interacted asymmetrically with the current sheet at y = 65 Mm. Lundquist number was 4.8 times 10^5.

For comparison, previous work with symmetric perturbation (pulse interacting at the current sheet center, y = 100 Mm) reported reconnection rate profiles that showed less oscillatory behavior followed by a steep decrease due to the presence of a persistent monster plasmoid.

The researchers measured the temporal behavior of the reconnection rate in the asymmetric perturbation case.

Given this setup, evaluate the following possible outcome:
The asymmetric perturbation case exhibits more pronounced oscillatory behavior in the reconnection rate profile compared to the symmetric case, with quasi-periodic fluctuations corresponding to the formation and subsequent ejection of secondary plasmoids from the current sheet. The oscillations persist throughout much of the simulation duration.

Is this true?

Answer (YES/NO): YES